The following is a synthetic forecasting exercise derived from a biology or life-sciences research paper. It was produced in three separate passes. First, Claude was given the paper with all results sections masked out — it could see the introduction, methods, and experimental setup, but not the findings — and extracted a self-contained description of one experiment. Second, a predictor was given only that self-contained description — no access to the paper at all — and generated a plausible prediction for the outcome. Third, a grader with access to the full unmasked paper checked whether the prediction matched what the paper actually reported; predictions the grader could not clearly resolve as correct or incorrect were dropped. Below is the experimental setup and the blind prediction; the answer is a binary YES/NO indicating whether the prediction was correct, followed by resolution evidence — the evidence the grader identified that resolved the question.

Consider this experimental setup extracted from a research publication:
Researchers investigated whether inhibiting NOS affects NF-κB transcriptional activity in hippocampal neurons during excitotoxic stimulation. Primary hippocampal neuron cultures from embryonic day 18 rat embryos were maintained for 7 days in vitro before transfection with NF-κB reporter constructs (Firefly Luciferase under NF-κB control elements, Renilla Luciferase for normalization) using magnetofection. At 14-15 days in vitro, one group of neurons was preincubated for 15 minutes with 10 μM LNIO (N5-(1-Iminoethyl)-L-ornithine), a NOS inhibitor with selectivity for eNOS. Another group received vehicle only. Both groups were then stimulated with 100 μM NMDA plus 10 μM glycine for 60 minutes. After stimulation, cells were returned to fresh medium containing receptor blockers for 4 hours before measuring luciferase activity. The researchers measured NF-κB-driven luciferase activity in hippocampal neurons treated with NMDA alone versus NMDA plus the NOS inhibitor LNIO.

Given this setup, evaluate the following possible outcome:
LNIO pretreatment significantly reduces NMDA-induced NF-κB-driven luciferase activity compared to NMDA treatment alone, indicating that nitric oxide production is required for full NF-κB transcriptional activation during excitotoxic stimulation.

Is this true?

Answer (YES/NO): NO